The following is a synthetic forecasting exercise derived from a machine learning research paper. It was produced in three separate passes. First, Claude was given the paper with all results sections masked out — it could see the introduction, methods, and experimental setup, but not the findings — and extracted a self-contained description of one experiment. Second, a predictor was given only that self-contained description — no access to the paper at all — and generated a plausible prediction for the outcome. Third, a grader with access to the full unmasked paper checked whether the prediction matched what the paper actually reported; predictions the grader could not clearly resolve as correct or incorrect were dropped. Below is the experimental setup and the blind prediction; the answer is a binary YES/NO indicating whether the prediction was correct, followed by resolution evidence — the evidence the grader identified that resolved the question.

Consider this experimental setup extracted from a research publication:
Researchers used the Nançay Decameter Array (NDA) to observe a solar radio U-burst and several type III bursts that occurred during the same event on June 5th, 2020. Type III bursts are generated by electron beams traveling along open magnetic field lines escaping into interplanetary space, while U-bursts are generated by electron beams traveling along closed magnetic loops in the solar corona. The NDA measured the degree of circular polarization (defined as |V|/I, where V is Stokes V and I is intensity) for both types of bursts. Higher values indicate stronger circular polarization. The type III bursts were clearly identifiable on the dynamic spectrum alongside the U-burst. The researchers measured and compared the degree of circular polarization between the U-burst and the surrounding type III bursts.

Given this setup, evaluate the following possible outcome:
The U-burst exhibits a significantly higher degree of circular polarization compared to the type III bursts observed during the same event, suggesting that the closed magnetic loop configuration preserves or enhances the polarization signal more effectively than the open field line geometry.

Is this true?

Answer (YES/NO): NO